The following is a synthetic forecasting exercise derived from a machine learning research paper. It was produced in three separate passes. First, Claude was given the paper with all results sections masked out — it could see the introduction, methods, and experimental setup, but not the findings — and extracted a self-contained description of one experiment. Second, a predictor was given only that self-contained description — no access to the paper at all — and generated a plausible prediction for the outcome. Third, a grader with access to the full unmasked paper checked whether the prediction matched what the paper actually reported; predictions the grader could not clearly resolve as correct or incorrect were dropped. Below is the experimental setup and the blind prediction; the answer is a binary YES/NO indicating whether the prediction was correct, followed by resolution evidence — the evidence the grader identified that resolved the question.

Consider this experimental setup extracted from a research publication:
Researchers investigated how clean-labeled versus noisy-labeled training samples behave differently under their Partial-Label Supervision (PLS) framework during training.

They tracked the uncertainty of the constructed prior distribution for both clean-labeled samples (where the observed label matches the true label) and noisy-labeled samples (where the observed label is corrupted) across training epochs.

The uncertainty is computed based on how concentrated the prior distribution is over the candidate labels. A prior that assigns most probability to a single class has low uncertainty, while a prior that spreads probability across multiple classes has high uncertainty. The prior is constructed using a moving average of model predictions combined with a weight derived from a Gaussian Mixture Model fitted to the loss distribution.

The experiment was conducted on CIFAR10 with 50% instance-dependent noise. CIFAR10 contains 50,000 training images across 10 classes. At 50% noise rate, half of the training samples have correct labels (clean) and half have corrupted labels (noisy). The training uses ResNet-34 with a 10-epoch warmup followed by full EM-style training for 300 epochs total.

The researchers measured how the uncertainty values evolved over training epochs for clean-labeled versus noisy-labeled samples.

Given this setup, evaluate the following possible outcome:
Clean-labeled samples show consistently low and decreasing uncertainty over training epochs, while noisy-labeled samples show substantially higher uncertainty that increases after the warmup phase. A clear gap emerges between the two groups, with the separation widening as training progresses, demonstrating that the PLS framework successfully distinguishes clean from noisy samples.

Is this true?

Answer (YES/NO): NO